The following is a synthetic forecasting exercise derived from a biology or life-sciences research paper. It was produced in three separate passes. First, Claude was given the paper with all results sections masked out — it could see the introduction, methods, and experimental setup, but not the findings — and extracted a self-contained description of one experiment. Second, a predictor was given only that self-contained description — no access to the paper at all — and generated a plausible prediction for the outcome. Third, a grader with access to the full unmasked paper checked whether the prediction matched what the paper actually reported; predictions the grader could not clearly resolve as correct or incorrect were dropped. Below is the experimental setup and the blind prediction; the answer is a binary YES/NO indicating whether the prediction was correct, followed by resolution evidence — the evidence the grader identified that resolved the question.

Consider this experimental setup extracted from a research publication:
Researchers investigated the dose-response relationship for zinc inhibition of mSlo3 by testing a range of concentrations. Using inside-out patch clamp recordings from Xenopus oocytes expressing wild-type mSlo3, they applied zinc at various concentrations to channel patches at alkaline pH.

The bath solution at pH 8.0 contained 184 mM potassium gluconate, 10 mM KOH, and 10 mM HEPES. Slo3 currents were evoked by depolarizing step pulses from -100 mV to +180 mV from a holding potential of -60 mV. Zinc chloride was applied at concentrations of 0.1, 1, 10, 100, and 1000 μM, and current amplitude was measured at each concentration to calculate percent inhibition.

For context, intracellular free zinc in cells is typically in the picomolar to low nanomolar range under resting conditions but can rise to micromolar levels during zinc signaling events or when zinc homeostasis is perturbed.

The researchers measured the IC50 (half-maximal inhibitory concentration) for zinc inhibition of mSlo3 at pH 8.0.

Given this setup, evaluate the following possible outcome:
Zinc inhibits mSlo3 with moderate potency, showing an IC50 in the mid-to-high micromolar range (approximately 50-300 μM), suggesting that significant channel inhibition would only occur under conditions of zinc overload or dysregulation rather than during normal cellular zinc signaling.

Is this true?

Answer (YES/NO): YES